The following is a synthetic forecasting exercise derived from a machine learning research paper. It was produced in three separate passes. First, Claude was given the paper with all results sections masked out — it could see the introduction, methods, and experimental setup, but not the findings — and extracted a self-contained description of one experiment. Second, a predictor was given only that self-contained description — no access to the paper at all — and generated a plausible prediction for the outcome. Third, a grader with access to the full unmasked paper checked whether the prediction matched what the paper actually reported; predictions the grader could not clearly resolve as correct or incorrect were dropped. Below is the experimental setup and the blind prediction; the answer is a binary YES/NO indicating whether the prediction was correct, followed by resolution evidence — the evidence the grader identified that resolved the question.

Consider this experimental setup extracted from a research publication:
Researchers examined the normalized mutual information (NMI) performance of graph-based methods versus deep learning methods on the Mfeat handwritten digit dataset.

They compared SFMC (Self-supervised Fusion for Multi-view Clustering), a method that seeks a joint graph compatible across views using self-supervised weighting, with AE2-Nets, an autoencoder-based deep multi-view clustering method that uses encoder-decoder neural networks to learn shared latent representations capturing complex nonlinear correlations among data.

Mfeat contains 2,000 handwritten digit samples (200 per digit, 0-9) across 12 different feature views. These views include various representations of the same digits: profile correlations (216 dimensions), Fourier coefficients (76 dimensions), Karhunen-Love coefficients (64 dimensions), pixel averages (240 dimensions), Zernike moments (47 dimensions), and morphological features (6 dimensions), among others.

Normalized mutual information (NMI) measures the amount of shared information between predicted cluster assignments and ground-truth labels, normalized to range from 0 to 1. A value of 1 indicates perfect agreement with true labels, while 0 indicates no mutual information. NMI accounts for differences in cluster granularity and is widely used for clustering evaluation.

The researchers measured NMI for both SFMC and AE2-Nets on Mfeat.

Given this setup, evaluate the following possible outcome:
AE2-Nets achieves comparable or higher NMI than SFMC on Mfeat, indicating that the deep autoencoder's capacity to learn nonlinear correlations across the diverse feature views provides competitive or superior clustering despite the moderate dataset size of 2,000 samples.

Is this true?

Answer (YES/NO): YES